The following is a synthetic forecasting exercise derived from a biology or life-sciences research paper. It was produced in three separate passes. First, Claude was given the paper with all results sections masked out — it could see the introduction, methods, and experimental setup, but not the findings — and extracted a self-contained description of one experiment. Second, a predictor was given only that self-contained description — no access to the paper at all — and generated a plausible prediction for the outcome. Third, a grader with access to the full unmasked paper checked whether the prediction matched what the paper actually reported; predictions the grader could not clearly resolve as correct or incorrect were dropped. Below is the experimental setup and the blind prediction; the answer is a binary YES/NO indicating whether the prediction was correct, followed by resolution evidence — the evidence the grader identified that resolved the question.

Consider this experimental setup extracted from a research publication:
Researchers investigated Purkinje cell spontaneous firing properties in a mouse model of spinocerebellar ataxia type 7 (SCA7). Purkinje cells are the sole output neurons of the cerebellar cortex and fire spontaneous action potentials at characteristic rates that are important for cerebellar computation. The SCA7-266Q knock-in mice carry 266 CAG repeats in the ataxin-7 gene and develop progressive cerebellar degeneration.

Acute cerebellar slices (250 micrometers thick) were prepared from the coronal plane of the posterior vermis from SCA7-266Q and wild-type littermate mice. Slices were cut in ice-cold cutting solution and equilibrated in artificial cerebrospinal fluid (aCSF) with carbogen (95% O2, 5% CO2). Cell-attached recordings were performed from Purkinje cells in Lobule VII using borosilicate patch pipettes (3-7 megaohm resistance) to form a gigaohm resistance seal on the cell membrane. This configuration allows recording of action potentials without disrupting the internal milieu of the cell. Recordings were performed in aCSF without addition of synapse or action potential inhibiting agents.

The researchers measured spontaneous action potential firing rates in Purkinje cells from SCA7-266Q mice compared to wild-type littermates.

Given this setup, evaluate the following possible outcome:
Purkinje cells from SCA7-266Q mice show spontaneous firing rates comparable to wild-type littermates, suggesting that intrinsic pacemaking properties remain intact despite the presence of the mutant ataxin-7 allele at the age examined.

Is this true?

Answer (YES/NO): NO